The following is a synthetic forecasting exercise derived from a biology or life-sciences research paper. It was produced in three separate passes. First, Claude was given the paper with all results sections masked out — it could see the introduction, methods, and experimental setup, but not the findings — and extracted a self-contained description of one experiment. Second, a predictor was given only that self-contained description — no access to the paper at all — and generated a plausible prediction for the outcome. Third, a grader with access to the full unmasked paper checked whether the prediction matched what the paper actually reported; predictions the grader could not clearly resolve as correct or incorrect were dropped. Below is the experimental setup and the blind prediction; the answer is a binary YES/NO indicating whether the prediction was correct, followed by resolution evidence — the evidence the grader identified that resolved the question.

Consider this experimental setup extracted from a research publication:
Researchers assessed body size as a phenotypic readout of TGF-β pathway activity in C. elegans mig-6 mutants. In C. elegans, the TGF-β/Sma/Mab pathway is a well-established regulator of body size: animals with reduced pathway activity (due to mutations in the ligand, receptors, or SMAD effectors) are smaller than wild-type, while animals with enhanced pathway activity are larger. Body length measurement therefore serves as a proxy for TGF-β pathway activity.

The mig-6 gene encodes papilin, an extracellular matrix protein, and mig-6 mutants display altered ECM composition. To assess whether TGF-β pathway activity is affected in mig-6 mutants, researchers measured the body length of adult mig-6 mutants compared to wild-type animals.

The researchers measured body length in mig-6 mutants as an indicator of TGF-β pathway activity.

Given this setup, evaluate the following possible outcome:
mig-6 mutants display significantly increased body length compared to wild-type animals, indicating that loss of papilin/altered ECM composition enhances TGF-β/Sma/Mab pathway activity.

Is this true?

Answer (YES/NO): NO